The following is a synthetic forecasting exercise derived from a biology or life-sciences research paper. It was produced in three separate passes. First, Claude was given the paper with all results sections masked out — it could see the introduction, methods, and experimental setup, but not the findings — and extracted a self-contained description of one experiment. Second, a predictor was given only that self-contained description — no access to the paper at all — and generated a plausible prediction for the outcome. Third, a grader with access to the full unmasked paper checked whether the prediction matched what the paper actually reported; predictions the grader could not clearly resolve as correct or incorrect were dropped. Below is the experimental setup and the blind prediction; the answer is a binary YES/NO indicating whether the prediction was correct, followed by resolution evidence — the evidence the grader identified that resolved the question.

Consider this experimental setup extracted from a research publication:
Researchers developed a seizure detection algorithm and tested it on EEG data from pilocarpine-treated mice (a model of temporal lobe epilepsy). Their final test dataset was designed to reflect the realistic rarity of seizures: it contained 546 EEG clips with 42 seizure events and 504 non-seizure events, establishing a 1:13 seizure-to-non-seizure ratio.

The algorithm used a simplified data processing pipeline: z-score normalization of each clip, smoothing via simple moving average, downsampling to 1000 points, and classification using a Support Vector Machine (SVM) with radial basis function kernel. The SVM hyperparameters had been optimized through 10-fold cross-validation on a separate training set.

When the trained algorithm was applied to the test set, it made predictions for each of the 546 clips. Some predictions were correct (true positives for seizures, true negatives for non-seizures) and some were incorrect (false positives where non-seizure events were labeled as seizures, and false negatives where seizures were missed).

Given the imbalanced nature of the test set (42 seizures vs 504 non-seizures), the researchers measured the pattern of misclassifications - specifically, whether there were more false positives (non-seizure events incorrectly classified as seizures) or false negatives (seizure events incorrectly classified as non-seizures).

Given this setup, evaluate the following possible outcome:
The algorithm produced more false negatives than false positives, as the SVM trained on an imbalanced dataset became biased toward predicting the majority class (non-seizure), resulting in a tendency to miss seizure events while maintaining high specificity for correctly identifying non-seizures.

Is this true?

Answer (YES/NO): NO